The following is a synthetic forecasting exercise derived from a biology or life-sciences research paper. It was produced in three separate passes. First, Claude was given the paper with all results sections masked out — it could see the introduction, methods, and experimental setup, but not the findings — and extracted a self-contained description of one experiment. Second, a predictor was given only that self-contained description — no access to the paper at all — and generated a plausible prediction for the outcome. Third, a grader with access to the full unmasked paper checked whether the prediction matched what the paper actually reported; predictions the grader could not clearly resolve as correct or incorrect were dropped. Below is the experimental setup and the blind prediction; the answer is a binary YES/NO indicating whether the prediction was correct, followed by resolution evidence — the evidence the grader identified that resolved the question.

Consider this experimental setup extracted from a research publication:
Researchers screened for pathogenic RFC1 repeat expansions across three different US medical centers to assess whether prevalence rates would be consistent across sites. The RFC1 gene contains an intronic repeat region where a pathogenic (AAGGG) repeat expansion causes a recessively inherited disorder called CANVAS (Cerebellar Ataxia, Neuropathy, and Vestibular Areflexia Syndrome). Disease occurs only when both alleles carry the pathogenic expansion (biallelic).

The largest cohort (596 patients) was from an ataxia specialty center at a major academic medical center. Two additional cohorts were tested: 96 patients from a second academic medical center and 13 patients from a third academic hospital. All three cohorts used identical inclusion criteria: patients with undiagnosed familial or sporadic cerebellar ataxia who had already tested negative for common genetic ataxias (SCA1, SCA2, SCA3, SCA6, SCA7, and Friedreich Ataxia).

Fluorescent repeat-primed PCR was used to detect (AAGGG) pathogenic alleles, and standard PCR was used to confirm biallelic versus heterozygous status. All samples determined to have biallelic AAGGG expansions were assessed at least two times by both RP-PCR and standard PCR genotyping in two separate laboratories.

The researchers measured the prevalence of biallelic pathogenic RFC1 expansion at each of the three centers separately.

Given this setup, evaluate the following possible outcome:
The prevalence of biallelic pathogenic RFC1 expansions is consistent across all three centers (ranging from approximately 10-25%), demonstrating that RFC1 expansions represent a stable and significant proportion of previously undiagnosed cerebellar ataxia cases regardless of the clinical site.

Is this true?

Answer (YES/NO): NO